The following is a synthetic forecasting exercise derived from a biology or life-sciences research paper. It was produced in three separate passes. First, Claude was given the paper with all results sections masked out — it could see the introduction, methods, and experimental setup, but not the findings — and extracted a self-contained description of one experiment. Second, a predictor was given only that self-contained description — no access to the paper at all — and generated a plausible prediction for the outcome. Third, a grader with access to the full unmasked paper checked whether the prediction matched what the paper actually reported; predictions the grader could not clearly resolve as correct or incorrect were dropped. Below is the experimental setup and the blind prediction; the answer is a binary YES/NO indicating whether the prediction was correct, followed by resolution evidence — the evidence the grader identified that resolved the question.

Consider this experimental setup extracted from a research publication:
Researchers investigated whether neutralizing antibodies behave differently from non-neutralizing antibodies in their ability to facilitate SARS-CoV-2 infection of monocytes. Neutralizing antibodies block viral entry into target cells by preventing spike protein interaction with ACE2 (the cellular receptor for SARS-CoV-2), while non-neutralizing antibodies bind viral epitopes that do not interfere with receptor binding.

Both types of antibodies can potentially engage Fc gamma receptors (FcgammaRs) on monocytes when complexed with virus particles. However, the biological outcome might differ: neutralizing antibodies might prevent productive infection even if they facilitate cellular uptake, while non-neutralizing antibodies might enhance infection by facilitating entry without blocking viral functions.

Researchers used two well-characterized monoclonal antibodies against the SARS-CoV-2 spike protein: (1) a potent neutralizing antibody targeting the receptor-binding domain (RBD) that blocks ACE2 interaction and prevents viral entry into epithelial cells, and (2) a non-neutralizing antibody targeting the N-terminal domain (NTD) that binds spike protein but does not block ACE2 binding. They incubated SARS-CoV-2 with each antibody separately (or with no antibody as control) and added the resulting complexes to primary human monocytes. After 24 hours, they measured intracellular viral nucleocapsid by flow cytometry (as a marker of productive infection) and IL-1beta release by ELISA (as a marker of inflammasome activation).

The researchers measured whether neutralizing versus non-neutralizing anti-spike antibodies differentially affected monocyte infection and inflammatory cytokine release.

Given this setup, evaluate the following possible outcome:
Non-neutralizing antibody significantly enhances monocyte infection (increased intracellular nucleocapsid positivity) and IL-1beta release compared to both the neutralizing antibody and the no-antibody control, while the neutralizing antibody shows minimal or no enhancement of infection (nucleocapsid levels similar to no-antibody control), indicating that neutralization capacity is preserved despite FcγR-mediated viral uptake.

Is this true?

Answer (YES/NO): NO